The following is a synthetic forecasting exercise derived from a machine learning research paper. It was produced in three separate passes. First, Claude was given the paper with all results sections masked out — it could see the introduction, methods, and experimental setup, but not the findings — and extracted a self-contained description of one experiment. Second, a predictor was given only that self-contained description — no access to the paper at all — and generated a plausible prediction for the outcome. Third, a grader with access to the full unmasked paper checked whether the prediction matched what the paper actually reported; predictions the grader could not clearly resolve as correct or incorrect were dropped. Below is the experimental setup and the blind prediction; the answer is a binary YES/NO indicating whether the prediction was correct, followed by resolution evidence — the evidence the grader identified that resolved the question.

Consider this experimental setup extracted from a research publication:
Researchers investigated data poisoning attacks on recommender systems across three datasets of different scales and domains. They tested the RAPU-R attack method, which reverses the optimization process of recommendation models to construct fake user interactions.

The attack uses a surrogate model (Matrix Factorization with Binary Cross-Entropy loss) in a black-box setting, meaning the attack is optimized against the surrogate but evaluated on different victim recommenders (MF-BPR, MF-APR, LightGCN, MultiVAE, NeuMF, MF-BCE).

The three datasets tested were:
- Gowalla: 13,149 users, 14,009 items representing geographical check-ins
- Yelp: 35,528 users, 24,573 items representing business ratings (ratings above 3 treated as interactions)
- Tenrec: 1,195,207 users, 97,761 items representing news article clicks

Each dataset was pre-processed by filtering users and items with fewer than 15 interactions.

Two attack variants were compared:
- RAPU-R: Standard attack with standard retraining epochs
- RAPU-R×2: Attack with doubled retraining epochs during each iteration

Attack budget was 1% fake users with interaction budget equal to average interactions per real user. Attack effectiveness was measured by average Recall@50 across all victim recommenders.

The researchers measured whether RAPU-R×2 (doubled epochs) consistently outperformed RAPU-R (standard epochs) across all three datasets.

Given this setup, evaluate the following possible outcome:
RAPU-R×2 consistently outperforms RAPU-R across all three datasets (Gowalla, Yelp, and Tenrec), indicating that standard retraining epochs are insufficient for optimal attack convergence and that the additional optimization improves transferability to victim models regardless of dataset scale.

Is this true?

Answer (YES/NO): NO